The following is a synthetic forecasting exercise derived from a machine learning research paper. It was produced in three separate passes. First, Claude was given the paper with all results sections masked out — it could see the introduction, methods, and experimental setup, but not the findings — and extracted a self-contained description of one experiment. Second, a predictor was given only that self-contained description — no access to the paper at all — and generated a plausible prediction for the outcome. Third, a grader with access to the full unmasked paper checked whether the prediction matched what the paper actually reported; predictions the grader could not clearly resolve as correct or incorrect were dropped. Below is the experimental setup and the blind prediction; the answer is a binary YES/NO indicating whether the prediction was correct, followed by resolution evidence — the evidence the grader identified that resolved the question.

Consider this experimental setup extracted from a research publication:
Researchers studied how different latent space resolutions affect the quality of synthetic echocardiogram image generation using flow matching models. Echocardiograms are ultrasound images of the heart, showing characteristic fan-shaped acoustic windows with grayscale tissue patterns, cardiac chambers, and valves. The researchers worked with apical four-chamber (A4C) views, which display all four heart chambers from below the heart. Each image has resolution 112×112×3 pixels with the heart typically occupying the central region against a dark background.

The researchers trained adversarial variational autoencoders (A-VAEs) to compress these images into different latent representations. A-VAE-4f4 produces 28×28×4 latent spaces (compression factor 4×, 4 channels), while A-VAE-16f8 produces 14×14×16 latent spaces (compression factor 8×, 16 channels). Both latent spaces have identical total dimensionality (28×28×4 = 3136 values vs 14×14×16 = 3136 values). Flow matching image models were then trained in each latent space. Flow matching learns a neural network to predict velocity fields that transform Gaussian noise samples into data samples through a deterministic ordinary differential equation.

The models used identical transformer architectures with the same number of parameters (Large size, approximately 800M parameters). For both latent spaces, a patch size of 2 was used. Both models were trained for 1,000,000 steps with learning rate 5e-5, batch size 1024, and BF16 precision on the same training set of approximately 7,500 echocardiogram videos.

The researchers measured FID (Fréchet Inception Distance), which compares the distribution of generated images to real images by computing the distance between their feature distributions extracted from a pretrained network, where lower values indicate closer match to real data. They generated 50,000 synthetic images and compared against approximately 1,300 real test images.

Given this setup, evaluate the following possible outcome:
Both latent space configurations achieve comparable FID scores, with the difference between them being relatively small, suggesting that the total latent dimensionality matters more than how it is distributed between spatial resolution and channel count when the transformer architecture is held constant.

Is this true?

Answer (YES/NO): NO